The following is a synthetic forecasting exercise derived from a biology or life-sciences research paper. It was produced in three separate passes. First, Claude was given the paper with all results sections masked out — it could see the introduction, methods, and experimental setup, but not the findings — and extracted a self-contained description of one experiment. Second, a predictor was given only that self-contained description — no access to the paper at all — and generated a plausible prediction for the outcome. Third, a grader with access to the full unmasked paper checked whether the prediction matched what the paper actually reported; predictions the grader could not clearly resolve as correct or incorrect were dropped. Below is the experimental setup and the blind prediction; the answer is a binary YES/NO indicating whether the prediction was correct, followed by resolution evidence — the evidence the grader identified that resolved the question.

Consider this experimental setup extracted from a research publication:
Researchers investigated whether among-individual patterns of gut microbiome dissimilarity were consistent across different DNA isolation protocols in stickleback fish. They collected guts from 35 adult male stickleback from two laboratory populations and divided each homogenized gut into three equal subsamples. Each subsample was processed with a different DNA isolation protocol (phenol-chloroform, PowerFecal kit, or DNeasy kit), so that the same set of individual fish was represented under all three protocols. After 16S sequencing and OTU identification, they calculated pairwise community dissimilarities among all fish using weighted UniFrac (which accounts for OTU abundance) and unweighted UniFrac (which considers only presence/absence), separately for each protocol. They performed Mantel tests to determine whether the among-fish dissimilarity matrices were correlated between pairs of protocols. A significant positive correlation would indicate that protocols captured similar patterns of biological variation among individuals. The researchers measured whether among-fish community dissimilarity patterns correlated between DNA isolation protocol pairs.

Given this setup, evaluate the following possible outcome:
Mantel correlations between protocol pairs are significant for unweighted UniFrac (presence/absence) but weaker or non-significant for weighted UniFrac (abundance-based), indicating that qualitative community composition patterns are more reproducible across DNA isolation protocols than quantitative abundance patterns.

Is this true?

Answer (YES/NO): NO